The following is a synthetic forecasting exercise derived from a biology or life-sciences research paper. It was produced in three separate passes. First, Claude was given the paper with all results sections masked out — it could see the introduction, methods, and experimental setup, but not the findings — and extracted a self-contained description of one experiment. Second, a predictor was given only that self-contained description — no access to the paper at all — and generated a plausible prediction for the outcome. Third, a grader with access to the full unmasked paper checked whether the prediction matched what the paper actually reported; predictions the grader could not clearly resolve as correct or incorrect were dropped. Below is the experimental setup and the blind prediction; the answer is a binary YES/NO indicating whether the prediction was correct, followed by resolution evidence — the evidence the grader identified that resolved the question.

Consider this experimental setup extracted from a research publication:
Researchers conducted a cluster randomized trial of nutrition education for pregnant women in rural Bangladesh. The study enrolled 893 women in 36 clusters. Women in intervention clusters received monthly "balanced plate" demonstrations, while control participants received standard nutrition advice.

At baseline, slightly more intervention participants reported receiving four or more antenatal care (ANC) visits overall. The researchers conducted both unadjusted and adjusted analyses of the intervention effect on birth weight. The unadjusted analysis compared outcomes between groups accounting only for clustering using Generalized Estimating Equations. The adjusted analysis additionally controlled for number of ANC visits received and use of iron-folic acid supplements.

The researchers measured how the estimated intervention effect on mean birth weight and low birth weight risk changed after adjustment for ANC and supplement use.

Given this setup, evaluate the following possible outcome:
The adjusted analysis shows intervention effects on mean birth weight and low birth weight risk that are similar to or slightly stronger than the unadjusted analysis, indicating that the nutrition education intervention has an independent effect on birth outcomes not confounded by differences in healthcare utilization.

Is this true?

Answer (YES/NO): NO